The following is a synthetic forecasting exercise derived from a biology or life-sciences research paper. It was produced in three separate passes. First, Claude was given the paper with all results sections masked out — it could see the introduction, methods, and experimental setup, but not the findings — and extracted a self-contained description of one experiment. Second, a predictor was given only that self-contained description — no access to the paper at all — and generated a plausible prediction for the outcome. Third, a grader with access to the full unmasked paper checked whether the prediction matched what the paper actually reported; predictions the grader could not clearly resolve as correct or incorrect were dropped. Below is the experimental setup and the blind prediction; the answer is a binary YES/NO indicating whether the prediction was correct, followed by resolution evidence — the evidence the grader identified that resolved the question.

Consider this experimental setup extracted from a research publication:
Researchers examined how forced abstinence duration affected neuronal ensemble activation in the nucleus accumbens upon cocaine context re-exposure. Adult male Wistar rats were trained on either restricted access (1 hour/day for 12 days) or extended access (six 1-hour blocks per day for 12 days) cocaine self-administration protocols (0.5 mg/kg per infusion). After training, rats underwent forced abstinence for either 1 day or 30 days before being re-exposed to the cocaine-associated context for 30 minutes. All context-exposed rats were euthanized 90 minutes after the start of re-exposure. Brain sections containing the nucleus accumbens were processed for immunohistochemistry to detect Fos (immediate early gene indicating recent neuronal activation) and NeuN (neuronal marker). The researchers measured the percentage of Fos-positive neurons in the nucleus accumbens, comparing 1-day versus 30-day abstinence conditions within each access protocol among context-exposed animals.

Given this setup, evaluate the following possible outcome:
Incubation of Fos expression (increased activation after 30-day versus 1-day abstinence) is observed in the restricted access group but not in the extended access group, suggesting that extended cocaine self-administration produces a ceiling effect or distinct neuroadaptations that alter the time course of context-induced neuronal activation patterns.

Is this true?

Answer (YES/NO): NO